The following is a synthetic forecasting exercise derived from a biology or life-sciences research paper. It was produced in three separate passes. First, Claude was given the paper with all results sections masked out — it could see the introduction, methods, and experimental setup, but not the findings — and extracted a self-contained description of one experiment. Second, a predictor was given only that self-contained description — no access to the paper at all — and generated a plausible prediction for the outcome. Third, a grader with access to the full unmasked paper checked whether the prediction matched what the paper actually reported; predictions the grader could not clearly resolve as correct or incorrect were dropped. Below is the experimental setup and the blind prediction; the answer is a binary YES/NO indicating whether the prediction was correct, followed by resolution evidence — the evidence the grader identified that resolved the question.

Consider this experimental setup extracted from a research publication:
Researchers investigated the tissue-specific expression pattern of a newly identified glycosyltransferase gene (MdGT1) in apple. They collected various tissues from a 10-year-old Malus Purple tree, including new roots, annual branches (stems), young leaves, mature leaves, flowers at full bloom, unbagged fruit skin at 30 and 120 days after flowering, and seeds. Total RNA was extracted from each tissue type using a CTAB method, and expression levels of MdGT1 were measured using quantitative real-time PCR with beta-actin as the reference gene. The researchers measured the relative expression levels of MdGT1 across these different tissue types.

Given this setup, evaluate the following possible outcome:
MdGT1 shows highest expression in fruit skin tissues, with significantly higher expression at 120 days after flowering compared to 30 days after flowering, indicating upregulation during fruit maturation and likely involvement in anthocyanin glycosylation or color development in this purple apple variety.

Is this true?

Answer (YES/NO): NO